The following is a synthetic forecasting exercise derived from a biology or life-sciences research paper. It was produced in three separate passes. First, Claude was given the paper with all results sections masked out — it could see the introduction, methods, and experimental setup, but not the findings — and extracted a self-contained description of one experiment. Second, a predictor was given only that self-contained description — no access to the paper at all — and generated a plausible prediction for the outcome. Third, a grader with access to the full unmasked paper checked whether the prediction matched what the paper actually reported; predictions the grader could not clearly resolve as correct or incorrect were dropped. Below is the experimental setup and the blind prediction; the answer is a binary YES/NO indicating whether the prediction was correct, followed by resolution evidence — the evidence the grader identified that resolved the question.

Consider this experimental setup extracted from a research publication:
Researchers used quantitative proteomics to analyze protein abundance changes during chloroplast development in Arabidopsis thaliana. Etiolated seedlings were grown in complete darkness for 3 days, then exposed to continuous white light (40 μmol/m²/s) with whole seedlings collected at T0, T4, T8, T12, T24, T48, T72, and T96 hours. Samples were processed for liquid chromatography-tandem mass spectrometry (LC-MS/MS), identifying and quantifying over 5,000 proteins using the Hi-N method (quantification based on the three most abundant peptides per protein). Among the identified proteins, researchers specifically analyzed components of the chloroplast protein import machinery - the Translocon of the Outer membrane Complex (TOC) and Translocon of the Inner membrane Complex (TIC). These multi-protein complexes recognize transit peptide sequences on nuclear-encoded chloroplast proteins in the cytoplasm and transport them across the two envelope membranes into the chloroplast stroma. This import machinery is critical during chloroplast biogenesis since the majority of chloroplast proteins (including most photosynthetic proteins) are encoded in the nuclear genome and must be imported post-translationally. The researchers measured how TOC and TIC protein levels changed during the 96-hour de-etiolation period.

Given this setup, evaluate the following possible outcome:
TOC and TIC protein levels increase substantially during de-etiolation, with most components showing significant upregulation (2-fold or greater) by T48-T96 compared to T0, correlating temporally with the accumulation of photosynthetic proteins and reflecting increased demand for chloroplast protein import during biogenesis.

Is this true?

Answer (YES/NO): NO